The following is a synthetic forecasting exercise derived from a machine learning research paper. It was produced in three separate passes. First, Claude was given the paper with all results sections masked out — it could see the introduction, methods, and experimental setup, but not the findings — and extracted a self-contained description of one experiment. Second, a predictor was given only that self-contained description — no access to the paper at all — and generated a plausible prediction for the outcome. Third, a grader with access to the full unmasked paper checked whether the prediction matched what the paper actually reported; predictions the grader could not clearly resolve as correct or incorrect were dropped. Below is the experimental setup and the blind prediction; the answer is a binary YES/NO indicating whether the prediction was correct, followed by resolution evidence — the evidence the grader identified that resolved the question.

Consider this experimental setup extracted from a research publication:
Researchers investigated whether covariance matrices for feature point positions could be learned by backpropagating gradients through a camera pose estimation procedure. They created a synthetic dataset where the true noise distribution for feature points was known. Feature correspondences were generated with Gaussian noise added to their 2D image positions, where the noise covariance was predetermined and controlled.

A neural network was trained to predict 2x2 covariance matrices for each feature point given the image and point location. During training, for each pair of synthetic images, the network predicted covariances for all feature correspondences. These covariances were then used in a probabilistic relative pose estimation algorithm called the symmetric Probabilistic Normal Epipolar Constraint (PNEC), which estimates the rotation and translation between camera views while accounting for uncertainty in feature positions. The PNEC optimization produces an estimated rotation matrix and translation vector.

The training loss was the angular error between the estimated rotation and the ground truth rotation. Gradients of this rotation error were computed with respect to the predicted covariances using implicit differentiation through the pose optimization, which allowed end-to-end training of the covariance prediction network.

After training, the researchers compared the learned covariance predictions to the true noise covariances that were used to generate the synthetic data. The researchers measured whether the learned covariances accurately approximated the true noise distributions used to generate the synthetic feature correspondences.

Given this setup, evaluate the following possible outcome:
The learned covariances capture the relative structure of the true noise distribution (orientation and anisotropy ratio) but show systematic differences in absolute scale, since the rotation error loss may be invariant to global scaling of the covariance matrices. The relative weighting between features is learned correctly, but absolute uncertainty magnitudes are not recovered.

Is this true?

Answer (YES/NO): NO